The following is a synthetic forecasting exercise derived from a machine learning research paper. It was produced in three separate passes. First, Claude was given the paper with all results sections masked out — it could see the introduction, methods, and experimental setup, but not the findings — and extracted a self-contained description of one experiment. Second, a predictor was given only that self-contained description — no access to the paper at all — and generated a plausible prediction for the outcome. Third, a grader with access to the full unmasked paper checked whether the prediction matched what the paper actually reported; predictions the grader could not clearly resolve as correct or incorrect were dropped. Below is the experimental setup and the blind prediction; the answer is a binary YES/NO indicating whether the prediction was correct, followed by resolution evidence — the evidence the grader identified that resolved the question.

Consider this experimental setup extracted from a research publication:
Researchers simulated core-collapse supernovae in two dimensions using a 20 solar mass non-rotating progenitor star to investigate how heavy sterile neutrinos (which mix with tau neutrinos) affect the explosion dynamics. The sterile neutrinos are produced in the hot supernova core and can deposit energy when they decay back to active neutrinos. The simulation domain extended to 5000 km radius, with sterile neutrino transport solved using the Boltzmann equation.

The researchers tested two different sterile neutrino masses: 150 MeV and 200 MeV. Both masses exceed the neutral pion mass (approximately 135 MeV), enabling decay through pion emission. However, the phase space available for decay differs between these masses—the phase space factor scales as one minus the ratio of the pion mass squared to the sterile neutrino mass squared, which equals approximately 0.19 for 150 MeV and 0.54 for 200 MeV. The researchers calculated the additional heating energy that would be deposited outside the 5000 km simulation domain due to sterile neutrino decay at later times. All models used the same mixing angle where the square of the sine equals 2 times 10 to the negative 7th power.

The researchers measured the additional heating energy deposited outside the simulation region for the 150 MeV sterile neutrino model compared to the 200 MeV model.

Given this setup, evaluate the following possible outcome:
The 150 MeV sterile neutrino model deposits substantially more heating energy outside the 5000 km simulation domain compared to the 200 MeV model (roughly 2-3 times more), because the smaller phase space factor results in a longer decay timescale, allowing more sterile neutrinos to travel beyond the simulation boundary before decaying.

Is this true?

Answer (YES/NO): NO